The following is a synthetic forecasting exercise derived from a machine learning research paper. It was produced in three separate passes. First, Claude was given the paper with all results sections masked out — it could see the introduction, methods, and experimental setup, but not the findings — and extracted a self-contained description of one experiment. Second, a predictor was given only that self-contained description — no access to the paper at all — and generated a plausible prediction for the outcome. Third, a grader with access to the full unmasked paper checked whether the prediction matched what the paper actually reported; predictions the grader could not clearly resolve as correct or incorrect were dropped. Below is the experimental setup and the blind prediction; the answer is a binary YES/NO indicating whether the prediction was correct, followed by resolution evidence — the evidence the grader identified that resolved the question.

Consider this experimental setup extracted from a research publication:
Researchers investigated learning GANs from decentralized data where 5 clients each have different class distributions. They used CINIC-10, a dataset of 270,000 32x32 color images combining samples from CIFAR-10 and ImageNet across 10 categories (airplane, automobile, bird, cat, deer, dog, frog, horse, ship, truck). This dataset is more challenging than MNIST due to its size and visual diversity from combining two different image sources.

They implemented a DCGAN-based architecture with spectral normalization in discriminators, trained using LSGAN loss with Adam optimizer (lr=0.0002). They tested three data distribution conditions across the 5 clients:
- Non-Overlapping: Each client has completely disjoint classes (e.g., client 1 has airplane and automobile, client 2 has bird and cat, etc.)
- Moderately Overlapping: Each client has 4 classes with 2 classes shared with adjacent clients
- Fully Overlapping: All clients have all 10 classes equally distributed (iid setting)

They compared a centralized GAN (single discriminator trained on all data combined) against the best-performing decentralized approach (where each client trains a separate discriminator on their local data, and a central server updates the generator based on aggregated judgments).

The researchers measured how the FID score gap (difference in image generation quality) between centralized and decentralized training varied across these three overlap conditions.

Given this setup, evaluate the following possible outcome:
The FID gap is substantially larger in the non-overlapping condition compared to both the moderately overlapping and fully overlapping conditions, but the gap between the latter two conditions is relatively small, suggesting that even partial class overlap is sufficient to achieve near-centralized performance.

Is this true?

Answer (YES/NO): NO